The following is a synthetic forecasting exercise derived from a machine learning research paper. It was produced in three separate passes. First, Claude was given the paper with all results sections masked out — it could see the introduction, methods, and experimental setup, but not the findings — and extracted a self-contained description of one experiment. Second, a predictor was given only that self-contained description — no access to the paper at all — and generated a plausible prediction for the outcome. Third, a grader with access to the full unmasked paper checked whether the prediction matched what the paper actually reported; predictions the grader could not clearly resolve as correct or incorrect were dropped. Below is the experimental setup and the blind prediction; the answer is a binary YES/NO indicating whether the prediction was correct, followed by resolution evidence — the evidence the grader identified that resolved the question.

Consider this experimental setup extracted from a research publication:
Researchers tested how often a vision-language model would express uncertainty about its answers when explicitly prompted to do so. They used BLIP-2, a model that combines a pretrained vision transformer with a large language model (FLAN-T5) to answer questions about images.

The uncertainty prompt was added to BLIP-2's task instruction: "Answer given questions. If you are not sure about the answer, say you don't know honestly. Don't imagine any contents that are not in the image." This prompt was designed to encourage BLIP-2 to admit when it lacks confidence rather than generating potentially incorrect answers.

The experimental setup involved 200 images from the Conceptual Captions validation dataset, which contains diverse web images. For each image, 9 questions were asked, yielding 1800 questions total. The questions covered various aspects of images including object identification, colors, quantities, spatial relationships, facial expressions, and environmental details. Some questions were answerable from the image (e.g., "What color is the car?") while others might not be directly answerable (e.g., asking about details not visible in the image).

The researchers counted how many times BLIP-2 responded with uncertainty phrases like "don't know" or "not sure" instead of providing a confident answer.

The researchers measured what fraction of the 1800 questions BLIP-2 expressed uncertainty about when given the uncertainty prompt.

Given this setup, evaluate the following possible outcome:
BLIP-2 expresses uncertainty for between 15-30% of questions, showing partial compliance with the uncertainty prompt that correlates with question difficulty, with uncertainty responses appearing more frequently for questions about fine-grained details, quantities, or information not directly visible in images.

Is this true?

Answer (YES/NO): NO